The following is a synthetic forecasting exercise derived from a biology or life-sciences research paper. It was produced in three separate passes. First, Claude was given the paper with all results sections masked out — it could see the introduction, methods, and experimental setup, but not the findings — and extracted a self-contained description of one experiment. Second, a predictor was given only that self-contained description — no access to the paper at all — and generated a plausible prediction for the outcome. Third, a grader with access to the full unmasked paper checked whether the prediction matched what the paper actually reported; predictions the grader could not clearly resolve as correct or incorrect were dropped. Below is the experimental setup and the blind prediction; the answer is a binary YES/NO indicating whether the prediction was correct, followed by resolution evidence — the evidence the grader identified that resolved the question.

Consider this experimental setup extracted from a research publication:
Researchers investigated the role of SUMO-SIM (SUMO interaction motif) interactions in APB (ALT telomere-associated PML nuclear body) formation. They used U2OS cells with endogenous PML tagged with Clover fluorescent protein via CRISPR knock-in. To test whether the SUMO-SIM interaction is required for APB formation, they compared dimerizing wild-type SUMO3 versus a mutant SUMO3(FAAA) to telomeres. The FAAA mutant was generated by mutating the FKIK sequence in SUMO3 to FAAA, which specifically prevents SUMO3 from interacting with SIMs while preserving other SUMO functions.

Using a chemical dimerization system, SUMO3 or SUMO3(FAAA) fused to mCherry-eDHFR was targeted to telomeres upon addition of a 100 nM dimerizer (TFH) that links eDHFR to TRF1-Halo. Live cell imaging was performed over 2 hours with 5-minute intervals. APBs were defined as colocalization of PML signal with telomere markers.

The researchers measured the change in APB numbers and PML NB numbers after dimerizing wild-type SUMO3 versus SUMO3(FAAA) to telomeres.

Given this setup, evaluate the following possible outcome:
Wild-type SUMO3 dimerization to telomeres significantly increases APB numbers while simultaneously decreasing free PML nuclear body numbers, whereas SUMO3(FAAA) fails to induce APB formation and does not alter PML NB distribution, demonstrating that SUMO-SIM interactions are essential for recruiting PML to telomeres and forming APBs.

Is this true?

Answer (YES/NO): NO